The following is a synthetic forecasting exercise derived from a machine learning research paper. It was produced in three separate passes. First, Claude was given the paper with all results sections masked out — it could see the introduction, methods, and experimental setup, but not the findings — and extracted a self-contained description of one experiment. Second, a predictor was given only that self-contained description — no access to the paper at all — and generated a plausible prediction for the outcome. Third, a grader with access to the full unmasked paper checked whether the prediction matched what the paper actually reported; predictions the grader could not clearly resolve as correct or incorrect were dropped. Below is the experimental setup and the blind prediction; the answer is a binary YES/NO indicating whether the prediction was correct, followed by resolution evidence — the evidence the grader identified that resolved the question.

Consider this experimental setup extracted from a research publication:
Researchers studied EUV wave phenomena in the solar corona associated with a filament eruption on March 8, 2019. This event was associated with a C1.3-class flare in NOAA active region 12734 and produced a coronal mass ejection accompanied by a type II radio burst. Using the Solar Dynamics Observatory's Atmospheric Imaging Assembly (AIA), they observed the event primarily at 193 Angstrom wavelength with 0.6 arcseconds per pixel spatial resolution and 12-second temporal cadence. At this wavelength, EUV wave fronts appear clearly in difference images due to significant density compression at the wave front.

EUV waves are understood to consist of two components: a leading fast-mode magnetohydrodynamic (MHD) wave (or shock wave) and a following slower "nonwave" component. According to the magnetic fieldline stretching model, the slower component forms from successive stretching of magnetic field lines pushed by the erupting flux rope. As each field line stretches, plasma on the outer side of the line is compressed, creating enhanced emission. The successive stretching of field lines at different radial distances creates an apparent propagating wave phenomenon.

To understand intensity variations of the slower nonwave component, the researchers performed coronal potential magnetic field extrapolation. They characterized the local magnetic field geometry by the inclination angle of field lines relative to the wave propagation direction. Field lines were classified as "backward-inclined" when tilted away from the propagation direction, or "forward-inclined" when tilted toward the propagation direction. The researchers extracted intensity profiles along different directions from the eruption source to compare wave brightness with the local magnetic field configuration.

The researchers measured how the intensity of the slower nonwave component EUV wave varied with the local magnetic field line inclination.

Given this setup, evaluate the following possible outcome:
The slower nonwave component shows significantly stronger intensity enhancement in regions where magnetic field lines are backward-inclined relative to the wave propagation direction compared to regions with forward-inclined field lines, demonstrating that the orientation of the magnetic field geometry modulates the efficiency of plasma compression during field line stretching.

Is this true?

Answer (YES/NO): YES